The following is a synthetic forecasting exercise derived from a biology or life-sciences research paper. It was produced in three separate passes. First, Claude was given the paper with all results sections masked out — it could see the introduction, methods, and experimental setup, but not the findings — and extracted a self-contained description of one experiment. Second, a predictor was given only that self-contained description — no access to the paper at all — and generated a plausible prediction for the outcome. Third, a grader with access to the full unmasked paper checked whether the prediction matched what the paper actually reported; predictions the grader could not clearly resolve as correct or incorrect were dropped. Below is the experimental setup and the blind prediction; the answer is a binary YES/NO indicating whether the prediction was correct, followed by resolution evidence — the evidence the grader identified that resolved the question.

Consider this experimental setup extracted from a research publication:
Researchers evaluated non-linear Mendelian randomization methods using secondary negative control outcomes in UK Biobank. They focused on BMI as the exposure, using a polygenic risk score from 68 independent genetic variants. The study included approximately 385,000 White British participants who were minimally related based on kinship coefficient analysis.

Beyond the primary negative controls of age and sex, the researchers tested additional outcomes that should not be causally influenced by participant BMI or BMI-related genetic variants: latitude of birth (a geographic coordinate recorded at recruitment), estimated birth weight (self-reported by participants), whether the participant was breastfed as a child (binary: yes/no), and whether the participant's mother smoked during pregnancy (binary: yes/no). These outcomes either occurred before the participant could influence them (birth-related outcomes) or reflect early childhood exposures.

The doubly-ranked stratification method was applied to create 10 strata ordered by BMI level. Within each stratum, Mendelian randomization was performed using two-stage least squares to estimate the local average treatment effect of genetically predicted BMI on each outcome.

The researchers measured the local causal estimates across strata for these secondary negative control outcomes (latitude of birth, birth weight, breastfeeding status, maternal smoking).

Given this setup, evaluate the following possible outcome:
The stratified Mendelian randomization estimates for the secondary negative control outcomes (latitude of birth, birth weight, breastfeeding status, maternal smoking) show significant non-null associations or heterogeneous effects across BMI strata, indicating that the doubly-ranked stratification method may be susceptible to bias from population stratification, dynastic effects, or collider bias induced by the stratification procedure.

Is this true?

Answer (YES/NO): YES